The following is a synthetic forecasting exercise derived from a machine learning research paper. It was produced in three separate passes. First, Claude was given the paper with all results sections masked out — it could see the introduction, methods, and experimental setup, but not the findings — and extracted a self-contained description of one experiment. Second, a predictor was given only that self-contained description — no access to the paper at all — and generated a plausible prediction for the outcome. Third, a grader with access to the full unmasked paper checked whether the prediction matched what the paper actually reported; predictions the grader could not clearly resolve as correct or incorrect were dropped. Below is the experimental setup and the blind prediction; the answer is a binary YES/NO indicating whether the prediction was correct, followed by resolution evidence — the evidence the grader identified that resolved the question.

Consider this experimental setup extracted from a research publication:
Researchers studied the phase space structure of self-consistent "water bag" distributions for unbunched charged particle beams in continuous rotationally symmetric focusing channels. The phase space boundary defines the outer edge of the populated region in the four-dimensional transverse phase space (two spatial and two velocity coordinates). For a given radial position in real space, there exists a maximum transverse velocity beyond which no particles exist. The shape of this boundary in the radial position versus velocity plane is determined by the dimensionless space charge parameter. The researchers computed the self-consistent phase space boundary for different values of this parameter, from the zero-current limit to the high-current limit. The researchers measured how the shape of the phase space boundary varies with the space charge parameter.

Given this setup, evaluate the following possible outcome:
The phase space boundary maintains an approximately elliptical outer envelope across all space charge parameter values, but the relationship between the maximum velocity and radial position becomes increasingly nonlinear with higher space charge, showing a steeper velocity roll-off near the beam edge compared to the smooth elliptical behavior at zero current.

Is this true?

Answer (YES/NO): NO